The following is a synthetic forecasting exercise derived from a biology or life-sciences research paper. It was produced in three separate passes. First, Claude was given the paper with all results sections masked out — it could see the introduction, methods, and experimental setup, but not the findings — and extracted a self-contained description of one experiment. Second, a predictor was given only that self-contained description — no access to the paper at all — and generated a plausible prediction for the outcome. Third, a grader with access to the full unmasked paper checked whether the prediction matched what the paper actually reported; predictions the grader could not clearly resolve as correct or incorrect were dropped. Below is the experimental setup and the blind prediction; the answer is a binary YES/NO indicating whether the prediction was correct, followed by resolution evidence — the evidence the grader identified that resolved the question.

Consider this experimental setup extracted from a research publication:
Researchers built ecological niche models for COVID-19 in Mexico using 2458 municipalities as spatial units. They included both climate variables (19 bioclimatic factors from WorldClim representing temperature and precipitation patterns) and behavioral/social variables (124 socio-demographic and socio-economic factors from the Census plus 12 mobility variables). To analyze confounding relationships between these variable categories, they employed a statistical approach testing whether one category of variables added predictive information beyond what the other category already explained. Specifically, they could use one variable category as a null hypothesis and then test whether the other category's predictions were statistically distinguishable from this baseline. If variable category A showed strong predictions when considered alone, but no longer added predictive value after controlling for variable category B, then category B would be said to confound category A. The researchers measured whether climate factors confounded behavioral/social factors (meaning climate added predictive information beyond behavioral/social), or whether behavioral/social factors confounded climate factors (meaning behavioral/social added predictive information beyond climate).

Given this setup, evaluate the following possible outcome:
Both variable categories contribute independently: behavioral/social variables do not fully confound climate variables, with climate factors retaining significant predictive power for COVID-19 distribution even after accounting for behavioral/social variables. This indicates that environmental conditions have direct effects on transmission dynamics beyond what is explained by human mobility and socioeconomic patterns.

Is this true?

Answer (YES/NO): NO